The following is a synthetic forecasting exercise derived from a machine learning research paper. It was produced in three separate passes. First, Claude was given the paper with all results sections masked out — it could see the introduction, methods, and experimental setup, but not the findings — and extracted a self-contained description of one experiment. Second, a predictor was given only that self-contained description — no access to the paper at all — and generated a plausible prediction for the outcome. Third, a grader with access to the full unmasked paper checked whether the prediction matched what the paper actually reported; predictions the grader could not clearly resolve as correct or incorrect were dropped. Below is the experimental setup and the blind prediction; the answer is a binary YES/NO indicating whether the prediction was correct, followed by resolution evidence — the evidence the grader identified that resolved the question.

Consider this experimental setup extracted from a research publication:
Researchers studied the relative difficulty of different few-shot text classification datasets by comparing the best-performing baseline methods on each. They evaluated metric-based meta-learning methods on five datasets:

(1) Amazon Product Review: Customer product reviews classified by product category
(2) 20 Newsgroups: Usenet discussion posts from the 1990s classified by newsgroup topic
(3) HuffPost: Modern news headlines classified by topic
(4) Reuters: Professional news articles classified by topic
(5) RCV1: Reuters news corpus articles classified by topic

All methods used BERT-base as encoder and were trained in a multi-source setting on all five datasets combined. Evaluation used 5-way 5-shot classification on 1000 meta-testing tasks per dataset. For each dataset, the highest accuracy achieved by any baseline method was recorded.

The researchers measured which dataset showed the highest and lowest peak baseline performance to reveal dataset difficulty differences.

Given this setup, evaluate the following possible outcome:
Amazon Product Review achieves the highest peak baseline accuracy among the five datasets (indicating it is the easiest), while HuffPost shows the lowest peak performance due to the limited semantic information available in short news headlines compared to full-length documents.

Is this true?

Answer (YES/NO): NO